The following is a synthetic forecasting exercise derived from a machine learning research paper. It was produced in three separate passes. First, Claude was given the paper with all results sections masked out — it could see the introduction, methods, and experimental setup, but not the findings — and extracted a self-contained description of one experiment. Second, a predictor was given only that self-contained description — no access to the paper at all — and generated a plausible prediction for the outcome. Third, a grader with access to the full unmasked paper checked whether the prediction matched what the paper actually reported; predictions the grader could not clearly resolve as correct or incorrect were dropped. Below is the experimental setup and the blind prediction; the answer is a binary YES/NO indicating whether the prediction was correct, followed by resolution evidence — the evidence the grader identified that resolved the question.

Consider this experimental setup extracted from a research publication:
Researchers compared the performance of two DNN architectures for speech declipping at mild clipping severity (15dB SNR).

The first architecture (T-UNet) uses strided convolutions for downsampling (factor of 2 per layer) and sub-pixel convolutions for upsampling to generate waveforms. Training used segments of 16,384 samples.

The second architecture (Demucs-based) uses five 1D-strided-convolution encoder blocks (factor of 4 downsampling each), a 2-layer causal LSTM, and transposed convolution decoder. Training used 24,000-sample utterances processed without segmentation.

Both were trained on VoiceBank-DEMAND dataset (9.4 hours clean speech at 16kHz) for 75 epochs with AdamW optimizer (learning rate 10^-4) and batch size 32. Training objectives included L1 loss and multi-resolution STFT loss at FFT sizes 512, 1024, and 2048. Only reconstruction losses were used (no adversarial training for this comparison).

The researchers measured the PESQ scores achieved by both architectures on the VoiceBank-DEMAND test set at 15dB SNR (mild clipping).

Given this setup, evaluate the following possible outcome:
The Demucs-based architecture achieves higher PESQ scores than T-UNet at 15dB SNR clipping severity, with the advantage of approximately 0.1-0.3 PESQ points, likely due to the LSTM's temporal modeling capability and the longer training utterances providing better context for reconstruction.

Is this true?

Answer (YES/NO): NO